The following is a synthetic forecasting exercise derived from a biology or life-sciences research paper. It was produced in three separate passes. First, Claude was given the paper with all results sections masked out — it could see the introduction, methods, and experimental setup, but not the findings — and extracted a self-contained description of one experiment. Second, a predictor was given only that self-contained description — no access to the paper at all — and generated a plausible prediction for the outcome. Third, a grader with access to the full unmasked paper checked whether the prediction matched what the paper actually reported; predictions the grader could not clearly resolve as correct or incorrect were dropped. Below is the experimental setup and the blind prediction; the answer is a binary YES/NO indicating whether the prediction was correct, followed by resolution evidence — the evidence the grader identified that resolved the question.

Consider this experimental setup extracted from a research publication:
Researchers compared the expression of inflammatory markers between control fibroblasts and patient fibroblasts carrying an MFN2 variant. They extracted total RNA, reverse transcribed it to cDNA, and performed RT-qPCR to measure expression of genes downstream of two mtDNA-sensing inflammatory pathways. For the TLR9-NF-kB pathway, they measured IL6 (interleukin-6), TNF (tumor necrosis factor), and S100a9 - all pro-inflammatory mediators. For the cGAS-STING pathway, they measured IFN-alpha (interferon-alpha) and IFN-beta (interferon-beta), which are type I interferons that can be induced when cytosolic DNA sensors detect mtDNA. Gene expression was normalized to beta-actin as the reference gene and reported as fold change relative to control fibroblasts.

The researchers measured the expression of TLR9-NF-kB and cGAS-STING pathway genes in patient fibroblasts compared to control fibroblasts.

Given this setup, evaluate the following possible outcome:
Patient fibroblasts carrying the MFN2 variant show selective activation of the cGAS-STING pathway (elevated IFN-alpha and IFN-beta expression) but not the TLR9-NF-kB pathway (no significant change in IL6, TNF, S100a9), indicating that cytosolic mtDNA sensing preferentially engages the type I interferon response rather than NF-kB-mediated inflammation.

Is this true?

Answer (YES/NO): NO